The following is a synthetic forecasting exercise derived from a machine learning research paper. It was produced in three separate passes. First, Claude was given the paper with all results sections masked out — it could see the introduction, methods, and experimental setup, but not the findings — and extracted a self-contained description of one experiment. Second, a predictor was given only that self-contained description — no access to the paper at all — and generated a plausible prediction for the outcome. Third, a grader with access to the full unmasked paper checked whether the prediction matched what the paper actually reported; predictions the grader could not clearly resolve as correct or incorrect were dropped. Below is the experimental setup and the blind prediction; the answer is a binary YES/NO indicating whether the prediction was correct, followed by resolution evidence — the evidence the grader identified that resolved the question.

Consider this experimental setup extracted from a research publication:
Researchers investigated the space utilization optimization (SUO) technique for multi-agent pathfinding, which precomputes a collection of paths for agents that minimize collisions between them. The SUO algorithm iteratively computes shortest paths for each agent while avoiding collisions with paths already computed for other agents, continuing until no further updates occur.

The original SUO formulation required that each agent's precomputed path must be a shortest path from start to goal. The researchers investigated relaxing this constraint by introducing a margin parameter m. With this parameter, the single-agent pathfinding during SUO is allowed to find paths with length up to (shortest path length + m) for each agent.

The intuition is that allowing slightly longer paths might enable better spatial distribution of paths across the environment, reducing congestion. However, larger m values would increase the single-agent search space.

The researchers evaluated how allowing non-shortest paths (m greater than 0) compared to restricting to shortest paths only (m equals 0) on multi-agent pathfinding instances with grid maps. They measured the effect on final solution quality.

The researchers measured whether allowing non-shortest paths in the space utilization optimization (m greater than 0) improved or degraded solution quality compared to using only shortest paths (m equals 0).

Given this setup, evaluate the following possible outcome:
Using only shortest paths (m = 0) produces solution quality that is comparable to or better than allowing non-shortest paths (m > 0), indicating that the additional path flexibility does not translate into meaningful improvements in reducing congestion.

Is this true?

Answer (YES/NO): NO